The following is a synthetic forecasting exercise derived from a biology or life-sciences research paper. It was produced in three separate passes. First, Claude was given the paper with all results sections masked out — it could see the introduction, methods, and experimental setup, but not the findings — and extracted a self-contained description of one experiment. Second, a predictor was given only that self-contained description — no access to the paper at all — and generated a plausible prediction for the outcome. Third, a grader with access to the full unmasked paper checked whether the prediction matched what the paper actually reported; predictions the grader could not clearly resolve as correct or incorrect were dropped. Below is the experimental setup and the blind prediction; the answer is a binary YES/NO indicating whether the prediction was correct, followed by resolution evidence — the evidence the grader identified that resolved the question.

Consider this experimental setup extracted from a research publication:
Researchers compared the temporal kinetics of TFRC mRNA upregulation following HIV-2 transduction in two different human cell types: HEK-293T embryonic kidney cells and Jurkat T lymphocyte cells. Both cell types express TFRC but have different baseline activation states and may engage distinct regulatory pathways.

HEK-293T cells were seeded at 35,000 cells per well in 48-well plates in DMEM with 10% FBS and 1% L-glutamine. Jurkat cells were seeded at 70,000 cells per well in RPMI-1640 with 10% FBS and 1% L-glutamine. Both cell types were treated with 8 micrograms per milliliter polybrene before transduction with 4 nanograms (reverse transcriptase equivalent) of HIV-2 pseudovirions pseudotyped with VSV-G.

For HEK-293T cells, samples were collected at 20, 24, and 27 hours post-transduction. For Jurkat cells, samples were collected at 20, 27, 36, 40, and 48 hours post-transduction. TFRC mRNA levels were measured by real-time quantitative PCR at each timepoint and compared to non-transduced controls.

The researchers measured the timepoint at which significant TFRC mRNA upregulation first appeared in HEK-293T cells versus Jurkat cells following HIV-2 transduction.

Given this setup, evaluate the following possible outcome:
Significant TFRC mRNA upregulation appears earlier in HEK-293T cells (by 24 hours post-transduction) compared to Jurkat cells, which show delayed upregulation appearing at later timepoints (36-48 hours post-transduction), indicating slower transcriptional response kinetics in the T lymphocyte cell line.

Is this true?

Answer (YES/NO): NO